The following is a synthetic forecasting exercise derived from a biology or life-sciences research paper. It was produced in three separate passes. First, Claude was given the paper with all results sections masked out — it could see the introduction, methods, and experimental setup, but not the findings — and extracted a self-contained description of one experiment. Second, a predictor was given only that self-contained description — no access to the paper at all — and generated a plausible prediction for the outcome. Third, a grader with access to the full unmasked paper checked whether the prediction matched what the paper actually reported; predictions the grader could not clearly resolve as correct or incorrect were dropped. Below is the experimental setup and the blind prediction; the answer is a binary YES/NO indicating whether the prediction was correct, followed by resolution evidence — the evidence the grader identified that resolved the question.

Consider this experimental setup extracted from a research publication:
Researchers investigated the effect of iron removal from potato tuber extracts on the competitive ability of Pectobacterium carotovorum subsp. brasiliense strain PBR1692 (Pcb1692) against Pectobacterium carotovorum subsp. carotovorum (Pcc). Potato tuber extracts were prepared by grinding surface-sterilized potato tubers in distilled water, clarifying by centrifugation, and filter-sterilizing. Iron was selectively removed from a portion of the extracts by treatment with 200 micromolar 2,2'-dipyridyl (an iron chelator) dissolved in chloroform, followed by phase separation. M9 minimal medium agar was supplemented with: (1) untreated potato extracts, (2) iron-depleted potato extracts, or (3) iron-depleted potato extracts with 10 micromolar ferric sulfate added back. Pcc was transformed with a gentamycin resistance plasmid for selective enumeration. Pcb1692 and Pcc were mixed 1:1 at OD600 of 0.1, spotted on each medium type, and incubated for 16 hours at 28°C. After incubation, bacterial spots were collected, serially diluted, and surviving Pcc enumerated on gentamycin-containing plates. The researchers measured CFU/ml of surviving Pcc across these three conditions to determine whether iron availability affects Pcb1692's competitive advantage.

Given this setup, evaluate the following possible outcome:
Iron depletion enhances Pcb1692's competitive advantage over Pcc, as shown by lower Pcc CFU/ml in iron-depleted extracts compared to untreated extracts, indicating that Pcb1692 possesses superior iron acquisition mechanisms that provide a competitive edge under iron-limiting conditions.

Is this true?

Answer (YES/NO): NO